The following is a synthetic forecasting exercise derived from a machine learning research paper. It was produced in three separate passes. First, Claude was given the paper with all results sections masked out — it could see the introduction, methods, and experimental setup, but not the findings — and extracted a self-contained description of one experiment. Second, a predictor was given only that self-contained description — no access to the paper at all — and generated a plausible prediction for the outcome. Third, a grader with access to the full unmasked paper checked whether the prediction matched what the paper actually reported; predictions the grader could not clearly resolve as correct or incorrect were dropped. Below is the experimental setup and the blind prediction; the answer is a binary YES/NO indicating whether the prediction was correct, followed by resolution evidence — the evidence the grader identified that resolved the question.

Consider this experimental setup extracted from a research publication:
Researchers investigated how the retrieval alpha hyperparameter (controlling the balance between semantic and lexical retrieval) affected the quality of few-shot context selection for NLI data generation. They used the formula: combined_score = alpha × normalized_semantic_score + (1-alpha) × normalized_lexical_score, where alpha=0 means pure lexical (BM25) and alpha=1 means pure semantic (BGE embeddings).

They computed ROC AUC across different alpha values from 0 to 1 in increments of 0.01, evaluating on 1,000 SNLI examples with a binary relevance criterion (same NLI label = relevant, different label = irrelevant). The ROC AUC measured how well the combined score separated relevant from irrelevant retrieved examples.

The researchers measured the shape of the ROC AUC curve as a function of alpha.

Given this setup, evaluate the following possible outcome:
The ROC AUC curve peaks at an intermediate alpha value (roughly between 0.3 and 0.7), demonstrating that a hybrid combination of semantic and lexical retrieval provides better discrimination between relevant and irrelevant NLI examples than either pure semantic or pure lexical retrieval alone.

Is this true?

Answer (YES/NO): NO